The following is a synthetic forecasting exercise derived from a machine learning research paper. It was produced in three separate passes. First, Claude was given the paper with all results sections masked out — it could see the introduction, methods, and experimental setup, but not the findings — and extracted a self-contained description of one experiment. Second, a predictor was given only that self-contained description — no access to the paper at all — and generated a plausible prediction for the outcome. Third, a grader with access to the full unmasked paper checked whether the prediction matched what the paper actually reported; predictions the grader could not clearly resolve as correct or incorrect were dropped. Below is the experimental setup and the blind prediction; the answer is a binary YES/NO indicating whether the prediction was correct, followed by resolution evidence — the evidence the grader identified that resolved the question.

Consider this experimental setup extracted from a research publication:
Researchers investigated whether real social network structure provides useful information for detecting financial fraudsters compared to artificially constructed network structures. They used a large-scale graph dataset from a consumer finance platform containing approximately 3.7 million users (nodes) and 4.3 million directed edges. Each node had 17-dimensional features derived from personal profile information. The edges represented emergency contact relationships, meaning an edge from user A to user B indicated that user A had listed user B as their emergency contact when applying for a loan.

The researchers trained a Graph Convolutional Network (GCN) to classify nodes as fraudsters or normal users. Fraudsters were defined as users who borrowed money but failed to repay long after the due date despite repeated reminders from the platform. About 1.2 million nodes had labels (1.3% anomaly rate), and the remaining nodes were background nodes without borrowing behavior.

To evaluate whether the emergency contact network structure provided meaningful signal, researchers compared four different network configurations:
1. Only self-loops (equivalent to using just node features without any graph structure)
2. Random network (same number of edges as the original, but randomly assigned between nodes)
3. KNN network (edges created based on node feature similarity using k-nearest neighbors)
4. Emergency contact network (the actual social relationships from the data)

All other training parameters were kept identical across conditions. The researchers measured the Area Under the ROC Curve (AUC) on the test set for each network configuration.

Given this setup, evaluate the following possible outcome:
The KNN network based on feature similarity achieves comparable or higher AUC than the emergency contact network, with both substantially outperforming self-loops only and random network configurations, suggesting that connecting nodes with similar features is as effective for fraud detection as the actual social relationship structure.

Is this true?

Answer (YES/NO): NO